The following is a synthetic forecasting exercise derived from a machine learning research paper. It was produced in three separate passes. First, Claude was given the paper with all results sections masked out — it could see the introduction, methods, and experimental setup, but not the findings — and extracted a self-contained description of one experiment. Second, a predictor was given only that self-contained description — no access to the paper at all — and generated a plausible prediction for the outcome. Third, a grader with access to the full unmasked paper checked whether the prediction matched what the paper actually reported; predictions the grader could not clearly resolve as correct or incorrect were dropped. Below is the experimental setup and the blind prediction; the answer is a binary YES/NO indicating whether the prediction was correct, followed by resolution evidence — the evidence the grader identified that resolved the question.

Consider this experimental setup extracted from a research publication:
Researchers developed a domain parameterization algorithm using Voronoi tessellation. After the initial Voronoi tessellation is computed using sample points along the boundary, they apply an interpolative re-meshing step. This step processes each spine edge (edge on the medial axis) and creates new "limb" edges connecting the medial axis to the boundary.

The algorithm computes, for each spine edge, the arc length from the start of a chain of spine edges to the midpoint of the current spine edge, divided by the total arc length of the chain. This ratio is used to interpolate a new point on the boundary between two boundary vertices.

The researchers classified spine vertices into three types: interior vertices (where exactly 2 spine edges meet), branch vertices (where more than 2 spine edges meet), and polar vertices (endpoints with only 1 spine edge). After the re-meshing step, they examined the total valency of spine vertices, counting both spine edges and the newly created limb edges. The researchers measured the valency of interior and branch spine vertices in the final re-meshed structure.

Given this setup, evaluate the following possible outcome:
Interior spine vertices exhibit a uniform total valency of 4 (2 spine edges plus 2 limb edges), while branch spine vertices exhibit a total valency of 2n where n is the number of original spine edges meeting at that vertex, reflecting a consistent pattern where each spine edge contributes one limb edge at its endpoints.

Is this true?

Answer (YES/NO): NO